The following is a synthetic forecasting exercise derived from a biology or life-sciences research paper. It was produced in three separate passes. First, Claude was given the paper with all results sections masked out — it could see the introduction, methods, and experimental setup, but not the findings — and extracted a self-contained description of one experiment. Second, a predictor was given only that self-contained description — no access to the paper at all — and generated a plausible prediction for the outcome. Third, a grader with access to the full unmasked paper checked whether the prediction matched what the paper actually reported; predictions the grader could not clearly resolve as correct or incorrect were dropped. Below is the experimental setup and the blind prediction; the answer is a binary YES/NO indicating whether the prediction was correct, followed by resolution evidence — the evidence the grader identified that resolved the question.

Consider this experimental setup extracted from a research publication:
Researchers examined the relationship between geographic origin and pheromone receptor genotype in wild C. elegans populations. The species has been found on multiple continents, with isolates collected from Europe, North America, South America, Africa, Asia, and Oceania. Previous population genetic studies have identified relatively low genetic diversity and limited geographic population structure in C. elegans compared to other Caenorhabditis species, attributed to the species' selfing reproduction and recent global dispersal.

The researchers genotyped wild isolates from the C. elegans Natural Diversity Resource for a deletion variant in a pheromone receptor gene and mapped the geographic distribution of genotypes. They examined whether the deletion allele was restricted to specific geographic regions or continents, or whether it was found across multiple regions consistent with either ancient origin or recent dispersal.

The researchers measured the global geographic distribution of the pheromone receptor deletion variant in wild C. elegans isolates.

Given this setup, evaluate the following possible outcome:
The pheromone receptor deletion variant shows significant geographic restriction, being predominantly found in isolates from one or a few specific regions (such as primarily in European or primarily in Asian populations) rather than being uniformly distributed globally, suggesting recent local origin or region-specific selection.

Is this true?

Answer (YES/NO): NO